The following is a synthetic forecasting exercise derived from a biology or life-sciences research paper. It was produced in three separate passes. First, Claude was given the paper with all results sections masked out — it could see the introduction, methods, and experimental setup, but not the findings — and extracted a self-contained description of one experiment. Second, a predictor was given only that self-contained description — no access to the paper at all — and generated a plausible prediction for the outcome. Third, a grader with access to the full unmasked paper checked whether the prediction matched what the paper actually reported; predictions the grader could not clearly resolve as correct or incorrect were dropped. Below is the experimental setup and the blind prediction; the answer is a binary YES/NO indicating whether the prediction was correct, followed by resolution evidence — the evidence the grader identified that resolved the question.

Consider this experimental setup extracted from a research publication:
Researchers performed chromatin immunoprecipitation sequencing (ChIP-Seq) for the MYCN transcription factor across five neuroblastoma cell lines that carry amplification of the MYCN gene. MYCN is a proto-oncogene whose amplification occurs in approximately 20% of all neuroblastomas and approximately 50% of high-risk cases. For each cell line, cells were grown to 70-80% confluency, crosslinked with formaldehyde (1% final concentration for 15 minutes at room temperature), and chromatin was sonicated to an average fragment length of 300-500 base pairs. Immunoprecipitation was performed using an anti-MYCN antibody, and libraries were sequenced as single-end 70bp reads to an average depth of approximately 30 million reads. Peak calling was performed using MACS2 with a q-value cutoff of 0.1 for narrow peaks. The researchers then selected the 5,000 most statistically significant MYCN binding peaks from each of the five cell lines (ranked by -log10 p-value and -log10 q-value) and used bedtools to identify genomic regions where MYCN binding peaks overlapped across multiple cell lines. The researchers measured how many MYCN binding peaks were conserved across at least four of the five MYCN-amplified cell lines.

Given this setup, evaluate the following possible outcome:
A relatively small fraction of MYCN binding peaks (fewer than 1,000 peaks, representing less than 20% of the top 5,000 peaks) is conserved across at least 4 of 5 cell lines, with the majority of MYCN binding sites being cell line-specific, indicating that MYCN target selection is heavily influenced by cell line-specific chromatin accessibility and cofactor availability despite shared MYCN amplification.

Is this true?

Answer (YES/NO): NO